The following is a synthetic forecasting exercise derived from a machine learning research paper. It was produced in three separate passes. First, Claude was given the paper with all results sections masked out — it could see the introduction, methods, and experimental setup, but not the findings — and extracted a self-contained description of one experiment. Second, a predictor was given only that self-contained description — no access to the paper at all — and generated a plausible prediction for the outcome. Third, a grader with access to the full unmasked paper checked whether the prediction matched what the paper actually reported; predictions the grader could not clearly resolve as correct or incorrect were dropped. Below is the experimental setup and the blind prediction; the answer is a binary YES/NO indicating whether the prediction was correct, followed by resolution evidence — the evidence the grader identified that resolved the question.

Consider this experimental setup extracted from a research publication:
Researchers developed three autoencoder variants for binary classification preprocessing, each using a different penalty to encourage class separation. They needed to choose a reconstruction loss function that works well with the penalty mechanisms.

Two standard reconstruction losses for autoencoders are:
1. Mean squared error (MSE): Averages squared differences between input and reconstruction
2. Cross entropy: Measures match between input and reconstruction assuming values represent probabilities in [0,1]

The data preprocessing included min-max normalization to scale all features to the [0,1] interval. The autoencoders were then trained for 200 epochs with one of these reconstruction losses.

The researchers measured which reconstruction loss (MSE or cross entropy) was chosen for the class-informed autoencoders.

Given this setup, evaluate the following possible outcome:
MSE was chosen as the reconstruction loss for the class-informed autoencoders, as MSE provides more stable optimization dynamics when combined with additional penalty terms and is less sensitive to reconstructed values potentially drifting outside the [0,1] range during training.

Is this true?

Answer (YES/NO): NO